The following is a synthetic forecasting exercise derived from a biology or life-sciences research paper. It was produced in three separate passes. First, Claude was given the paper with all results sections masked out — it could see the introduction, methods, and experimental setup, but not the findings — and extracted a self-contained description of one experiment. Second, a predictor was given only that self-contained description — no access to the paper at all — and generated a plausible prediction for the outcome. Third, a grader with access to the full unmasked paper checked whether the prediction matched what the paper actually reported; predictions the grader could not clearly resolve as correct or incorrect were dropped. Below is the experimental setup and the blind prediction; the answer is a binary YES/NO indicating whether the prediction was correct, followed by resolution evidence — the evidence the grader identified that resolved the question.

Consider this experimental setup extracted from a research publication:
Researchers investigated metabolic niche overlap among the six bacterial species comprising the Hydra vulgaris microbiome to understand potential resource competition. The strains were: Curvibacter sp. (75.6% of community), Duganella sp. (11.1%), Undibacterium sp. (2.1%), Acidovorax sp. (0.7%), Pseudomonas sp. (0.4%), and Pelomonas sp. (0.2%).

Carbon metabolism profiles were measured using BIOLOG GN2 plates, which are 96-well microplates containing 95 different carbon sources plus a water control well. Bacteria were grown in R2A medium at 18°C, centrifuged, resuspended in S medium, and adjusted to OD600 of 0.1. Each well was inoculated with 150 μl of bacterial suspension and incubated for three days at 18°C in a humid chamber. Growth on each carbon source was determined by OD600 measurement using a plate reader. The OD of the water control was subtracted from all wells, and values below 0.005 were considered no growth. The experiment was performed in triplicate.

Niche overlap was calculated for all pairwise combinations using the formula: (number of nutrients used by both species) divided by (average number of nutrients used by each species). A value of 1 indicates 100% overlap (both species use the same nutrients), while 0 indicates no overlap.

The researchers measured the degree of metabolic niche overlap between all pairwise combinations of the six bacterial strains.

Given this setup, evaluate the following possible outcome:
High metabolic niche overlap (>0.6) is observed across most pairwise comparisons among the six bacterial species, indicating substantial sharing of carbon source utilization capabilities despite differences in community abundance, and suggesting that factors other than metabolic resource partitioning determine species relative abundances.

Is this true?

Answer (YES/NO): YES